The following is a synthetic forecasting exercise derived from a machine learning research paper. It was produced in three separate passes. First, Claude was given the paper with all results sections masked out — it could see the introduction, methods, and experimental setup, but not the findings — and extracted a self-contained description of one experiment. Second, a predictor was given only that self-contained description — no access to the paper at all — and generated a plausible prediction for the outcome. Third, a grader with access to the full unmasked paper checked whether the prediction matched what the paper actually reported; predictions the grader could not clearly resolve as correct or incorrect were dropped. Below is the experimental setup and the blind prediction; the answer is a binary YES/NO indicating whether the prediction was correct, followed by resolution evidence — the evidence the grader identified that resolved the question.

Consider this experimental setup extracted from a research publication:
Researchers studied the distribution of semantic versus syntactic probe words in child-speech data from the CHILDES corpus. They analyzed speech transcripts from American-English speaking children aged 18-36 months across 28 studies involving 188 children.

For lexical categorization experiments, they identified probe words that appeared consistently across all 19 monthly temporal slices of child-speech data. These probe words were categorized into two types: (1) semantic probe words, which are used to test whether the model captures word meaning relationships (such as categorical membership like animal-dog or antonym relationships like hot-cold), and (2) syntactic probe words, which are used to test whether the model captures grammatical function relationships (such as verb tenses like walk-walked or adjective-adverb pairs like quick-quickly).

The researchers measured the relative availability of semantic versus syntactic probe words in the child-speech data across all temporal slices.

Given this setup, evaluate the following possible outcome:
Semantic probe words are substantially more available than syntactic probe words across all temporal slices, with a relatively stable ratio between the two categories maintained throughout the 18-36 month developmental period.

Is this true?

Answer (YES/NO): NO